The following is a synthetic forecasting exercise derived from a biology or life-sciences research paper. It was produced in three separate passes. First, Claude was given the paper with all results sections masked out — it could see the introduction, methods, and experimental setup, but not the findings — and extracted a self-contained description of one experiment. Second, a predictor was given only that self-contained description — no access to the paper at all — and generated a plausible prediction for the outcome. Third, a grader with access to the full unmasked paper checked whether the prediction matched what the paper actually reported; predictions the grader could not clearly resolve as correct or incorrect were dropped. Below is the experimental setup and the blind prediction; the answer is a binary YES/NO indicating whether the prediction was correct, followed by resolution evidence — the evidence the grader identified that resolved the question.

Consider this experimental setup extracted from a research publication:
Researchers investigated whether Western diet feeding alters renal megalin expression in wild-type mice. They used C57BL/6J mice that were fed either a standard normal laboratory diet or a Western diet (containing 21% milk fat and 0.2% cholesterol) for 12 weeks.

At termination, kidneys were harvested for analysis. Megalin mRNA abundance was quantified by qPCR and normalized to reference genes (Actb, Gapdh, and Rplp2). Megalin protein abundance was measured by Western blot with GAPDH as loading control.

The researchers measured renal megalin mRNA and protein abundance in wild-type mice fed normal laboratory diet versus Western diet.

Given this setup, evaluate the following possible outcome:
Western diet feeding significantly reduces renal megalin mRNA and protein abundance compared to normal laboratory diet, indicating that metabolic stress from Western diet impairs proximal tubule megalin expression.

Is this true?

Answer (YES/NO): NO